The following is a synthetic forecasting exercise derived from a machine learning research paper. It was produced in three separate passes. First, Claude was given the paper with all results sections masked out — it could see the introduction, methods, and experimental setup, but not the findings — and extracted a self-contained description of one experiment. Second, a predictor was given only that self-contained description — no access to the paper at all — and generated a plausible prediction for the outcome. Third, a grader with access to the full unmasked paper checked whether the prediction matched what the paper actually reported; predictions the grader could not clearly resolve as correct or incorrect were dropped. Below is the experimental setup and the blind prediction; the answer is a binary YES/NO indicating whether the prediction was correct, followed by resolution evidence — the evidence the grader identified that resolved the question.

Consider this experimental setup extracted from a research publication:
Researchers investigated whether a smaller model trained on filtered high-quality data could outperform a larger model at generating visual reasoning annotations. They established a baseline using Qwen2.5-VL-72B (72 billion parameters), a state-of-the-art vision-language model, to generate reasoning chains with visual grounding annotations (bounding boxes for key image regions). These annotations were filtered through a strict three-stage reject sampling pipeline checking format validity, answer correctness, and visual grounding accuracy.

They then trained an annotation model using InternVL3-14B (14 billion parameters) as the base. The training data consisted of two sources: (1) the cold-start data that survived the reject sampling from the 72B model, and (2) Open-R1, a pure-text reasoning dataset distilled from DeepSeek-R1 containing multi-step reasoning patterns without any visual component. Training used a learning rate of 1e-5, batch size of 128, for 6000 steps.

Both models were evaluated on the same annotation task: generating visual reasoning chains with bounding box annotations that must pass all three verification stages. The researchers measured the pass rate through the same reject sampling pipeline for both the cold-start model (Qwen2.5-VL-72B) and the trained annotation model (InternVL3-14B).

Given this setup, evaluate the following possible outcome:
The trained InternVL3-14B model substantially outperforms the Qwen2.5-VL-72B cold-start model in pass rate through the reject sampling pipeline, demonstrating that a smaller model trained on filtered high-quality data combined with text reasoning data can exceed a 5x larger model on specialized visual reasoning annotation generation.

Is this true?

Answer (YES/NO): YES